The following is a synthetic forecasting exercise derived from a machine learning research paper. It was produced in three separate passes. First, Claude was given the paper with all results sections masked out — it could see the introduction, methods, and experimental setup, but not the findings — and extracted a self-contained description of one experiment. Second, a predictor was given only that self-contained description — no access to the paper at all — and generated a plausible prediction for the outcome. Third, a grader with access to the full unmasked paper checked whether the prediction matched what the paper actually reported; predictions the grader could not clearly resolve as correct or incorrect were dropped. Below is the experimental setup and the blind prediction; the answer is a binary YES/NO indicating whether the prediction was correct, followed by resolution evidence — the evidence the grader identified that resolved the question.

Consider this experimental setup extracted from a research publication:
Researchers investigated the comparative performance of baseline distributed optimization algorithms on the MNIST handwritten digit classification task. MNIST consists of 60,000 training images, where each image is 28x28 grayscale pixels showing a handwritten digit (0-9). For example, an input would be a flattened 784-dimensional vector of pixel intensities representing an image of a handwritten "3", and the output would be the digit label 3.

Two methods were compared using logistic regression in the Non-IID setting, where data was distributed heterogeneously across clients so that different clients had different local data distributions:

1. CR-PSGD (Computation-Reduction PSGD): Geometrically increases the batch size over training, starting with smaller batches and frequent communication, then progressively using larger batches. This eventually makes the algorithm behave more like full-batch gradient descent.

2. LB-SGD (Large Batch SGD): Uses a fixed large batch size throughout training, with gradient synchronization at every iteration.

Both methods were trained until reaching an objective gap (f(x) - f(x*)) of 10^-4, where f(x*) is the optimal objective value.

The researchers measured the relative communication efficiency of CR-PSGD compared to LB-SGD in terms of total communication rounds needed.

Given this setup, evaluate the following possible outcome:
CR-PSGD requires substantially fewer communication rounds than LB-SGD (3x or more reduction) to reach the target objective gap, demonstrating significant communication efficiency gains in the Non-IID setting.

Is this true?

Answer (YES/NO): NO